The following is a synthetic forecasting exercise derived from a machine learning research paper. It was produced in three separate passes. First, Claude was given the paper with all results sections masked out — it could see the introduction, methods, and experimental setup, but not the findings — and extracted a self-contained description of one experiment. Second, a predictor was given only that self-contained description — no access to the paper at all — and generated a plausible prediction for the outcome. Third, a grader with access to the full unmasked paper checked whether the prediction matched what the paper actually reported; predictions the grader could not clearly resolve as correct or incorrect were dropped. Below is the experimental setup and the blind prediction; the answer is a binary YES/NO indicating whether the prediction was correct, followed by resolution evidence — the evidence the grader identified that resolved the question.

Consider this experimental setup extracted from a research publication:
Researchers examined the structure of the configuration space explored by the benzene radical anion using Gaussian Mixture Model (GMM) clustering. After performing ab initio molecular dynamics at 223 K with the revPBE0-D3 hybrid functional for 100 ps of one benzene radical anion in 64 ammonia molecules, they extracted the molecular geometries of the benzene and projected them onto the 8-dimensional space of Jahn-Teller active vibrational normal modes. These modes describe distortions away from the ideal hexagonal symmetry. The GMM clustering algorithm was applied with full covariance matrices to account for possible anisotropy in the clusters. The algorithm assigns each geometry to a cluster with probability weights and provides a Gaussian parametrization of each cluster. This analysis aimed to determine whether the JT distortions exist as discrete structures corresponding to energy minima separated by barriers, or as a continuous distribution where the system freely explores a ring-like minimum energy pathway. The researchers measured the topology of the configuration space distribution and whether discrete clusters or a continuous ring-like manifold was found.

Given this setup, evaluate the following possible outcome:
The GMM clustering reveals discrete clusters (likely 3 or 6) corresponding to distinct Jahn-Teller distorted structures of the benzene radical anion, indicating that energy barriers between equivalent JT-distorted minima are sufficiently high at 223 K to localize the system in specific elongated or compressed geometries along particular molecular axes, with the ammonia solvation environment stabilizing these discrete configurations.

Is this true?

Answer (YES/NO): NO